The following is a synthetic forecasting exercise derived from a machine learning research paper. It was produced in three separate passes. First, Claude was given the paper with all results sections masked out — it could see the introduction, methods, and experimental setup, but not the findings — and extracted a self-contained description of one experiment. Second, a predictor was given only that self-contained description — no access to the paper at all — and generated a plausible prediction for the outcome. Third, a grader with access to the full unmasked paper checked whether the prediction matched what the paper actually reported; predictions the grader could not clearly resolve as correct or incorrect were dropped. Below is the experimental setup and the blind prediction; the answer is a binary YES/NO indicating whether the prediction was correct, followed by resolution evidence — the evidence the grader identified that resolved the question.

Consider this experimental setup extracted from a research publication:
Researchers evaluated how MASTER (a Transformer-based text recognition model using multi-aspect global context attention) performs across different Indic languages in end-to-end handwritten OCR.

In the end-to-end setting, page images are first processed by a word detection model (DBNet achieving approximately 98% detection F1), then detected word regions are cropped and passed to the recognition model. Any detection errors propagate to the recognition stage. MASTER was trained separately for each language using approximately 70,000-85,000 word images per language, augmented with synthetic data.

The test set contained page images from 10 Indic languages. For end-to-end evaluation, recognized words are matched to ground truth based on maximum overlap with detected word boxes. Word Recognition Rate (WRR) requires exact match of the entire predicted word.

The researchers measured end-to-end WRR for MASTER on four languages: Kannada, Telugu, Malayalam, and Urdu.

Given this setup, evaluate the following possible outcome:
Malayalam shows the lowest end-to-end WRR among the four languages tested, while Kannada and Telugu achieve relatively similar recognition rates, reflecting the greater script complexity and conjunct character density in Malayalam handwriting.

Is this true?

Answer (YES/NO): NO